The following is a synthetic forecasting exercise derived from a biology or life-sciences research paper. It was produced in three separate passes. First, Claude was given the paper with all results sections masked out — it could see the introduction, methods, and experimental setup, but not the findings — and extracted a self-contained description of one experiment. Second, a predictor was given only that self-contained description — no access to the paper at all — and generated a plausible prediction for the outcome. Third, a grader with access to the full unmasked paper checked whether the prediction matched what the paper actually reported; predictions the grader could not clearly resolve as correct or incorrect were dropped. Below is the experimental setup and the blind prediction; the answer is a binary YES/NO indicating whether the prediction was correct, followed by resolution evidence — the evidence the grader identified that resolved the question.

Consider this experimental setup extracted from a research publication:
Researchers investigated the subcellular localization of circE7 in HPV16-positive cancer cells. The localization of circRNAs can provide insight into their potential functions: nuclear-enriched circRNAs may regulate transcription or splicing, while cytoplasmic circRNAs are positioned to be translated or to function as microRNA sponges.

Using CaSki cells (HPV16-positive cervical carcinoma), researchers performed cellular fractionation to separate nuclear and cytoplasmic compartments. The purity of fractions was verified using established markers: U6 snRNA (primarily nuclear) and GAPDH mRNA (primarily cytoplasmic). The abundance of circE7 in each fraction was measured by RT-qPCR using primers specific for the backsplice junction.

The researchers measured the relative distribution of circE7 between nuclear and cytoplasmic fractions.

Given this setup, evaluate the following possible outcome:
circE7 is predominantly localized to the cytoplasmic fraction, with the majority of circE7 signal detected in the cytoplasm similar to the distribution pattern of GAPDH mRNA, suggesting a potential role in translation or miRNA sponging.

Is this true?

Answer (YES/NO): YES